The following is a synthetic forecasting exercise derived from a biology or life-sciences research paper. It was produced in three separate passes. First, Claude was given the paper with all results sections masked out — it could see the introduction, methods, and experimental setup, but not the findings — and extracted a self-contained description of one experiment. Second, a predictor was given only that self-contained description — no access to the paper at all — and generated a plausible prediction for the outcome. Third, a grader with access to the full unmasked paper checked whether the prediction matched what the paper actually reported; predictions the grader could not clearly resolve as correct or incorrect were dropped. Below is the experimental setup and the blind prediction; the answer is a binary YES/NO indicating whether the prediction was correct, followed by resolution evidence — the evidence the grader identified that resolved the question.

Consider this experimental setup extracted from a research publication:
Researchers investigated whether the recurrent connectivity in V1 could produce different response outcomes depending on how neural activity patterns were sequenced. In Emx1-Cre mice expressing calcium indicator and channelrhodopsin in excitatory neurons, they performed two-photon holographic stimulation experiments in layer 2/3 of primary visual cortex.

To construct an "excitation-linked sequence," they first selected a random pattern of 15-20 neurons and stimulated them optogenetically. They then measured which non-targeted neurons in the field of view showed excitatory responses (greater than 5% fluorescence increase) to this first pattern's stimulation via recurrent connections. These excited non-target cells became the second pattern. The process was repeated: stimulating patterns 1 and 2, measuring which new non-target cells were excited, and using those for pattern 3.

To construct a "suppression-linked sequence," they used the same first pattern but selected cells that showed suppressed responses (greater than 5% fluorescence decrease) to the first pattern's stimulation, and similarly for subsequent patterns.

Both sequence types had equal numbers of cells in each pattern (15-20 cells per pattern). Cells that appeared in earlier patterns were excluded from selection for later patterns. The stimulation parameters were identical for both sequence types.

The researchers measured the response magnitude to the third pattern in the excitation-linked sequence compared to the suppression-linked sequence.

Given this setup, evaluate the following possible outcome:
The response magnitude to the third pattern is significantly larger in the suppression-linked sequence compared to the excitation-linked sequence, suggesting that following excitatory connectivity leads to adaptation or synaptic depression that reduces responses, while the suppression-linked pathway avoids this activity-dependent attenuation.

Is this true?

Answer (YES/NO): NO